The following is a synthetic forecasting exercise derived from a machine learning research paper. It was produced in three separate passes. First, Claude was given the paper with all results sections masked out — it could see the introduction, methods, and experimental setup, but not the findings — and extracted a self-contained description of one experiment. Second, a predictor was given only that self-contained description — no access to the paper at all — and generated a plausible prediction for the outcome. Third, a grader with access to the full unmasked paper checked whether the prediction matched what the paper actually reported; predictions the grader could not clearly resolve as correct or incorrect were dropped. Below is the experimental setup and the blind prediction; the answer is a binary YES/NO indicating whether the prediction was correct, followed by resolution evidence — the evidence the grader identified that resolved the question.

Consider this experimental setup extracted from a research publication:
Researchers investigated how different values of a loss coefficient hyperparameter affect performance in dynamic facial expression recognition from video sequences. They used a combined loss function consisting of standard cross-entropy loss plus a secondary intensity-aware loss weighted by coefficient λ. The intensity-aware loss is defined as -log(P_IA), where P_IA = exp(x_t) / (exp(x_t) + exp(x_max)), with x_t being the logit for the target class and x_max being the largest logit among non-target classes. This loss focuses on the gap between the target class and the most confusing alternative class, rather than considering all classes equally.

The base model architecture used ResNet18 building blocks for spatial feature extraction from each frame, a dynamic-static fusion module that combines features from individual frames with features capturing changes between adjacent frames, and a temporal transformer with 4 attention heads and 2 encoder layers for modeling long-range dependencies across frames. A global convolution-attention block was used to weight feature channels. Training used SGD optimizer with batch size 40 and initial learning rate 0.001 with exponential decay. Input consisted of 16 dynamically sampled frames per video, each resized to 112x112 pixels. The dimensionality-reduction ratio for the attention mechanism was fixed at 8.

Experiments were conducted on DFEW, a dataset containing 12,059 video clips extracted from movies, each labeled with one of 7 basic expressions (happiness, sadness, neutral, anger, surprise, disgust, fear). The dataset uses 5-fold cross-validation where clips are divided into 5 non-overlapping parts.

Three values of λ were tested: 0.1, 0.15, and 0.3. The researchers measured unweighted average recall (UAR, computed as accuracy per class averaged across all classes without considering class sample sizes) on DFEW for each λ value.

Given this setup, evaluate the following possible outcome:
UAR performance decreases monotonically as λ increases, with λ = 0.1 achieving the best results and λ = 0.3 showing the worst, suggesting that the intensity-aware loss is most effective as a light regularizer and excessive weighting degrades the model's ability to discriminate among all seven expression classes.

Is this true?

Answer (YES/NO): YES